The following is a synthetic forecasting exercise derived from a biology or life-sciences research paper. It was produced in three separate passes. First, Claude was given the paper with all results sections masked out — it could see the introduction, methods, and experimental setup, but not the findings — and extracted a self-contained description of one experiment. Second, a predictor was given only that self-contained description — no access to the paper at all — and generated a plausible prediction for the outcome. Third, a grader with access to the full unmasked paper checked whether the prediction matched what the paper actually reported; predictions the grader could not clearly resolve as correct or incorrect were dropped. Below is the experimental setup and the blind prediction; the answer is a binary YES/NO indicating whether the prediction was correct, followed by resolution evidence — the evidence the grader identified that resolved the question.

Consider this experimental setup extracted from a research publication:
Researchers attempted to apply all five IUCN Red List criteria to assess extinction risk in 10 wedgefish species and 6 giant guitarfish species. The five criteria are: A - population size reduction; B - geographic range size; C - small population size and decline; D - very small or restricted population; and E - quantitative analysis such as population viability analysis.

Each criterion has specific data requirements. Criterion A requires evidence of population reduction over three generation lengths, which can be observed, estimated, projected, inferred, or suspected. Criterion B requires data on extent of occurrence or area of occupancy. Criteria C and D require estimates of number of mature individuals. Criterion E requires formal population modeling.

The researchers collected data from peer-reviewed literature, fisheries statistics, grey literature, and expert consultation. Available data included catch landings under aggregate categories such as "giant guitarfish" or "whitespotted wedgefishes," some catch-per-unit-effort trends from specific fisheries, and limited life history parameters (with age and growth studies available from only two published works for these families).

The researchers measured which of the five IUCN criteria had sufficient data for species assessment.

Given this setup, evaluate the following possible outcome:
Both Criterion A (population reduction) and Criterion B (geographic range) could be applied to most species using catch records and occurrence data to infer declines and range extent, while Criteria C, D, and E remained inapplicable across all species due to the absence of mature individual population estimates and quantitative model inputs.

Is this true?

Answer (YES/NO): NO